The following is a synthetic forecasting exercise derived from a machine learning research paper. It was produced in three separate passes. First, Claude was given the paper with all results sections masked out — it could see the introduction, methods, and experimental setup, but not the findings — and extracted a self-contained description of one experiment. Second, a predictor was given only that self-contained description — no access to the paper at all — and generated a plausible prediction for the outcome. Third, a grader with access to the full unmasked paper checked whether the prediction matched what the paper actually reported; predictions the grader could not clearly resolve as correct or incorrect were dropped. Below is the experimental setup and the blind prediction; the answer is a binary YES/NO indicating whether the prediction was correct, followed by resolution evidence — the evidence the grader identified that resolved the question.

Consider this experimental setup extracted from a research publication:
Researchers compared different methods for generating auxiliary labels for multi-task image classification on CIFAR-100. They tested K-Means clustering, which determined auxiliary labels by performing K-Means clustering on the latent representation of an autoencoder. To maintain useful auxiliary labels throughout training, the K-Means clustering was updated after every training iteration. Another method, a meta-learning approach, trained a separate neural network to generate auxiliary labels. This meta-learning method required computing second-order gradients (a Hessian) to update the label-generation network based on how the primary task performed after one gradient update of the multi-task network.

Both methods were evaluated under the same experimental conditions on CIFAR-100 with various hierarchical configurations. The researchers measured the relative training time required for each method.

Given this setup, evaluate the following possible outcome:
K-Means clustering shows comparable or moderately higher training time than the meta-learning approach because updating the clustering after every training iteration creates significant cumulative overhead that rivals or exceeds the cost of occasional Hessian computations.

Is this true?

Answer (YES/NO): NO